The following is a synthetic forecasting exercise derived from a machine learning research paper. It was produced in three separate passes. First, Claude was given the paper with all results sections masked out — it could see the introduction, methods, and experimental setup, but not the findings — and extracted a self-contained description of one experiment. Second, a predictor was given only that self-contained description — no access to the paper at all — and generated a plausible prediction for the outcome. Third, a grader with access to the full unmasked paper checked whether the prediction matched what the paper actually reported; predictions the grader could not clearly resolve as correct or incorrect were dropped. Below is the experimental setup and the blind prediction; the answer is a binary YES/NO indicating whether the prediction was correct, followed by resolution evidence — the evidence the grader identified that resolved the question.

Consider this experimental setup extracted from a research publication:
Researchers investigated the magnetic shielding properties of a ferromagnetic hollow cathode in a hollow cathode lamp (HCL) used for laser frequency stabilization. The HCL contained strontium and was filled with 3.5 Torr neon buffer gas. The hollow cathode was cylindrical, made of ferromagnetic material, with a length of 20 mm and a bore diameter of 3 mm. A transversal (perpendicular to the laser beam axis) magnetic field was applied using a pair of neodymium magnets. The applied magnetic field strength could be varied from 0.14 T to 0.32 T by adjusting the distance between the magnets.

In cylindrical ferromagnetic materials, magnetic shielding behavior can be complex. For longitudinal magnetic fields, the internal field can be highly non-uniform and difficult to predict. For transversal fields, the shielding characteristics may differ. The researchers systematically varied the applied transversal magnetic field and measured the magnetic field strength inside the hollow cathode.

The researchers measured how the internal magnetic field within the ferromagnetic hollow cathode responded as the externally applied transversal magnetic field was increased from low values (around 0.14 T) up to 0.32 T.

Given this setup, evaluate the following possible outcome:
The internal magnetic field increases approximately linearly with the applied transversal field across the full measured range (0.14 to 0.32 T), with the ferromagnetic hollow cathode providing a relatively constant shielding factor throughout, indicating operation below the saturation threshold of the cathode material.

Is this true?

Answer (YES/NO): NO